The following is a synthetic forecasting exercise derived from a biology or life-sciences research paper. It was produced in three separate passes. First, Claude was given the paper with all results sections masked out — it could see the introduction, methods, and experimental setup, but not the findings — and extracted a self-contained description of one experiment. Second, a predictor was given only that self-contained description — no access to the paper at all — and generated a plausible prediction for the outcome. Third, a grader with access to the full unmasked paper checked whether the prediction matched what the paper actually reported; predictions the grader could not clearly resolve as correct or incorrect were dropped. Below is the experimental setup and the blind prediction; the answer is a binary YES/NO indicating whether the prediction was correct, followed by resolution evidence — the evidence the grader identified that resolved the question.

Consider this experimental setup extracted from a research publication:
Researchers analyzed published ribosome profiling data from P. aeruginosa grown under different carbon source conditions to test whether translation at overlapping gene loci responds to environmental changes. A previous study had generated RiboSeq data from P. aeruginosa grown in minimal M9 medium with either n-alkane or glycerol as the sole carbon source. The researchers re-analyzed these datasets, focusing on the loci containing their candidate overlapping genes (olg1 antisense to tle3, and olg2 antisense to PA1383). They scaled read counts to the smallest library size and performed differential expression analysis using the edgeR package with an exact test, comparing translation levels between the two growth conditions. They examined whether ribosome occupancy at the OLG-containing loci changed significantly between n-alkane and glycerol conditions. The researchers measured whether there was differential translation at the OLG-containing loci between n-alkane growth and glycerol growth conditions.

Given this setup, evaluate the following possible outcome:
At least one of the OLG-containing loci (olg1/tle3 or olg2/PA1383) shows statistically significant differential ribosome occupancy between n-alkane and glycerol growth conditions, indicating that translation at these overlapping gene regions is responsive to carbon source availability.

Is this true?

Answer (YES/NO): YES